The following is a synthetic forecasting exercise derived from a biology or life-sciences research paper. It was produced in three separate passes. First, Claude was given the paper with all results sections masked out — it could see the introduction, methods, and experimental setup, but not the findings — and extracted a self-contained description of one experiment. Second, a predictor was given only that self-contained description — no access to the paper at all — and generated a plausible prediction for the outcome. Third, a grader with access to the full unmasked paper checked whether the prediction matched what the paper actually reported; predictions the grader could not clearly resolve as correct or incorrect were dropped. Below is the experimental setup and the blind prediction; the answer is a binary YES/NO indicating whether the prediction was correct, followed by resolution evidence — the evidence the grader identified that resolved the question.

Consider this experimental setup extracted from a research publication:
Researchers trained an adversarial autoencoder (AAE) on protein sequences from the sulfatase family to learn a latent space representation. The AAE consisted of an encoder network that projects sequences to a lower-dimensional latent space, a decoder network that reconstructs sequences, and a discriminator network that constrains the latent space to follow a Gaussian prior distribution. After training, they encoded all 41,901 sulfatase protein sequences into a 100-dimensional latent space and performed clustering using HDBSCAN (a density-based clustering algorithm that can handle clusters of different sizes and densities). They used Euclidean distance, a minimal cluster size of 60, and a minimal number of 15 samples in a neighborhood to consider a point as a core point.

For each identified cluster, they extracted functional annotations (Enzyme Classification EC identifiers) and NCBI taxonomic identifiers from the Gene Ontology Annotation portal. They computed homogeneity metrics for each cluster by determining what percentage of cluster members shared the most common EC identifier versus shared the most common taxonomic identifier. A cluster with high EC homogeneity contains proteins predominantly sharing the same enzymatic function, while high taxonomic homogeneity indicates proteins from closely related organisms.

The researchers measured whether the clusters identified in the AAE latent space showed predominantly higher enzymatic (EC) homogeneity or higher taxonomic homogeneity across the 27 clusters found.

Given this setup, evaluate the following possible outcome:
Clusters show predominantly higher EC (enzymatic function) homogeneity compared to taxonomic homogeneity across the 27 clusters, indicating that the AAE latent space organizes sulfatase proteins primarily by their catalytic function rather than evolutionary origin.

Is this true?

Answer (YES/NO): YES